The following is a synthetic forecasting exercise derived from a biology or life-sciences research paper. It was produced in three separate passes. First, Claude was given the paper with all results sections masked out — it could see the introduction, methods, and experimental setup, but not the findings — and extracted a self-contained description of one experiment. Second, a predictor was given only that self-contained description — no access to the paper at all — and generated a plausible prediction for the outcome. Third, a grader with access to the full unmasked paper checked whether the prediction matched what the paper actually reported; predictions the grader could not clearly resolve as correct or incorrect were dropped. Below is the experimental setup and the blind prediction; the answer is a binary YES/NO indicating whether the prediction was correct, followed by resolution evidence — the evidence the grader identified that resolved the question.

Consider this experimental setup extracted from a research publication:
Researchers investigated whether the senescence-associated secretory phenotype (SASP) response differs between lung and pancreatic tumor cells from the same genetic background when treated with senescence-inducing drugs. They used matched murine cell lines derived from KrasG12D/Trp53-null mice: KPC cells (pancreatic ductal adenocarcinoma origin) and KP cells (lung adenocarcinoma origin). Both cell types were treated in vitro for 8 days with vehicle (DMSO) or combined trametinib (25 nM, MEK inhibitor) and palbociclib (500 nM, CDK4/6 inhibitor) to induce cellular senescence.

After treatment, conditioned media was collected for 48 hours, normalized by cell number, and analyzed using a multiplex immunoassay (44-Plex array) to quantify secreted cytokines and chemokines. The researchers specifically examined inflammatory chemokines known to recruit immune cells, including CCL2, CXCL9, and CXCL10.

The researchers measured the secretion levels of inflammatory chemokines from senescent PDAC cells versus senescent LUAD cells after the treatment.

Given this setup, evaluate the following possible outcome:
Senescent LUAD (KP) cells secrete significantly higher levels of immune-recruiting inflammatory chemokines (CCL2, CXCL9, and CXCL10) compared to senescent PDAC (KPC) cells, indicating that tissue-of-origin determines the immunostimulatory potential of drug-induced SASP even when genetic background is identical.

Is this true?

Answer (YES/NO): NO